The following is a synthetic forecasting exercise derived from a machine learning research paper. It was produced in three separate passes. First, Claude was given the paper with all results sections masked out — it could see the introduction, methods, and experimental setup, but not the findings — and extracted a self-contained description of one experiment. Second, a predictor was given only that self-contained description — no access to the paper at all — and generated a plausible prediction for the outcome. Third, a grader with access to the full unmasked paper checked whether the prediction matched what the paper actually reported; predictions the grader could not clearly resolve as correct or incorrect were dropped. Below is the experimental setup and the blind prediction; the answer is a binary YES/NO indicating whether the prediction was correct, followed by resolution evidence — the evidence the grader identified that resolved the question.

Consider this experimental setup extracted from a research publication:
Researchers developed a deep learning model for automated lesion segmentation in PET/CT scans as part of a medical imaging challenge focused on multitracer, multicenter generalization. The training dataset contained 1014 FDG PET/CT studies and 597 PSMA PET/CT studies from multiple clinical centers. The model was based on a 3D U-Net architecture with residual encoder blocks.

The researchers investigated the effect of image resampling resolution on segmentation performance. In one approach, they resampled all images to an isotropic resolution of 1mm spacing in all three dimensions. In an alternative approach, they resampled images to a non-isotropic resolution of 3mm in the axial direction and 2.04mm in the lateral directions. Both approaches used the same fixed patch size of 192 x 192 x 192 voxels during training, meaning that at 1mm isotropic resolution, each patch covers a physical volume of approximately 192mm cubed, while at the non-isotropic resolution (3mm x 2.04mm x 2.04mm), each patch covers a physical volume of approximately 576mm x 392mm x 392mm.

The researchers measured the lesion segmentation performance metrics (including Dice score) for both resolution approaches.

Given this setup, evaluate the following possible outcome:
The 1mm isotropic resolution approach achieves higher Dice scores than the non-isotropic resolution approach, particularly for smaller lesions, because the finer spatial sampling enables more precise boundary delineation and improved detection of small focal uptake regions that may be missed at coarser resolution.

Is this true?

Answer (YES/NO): NO